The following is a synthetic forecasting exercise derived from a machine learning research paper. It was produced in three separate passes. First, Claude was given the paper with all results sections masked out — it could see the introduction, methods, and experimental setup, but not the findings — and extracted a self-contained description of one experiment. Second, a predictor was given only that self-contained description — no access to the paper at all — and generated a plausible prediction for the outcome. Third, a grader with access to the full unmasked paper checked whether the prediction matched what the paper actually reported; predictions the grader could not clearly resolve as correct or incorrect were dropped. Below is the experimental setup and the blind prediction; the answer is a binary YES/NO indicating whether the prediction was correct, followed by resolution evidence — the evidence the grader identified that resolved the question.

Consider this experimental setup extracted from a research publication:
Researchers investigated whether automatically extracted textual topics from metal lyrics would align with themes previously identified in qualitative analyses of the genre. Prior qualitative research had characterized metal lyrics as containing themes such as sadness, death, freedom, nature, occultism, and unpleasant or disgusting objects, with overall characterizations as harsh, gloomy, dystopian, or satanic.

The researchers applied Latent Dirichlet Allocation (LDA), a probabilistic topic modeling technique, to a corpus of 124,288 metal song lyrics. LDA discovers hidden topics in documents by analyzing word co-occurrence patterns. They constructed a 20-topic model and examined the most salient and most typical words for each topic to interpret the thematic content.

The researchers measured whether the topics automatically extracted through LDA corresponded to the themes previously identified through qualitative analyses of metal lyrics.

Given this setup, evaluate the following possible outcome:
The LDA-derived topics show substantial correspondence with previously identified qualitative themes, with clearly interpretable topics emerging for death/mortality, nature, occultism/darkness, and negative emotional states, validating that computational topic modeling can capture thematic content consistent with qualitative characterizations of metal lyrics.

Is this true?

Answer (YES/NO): YES